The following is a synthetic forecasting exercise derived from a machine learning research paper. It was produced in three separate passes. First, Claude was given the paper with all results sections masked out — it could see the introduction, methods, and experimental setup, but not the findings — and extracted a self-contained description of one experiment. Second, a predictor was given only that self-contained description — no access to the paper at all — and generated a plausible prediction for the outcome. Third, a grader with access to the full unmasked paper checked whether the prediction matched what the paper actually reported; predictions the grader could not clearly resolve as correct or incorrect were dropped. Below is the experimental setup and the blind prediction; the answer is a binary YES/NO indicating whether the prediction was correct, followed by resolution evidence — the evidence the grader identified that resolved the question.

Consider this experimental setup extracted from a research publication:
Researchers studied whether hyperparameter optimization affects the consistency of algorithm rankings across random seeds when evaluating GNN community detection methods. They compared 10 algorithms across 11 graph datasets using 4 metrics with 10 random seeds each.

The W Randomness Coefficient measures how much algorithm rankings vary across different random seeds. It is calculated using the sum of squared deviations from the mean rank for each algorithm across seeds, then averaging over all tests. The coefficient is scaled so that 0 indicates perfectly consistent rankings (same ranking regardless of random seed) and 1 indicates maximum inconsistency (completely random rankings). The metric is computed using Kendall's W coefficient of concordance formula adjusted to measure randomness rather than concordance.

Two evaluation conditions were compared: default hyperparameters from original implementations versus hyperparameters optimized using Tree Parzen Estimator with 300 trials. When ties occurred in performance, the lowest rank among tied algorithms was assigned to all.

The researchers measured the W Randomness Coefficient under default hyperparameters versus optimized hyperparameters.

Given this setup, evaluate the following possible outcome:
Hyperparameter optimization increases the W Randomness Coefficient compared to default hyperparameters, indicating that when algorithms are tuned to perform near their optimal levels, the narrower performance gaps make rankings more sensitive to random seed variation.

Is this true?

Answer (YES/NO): YES